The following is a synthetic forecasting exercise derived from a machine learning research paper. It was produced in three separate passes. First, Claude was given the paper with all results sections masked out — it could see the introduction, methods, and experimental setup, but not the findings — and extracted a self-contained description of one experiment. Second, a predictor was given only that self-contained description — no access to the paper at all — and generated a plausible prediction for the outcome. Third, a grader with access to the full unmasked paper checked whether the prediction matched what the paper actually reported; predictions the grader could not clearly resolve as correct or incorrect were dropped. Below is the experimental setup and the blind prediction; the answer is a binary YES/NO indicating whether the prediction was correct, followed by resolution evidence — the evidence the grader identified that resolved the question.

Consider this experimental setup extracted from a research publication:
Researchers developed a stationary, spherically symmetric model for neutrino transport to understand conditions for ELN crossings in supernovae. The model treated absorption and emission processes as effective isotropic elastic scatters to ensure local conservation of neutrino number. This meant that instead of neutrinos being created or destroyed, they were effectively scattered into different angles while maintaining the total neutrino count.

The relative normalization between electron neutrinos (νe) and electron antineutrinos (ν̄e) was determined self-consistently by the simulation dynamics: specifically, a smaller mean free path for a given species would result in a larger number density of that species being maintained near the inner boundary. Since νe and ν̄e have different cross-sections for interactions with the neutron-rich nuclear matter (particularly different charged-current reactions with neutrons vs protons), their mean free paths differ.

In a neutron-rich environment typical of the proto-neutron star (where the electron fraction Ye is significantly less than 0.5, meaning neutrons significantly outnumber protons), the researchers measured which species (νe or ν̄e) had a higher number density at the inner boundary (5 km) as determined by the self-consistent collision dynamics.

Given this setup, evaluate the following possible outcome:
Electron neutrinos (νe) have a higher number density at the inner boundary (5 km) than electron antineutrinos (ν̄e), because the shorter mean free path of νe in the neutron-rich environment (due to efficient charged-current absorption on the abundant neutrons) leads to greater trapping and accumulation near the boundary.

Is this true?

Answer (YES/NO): YES